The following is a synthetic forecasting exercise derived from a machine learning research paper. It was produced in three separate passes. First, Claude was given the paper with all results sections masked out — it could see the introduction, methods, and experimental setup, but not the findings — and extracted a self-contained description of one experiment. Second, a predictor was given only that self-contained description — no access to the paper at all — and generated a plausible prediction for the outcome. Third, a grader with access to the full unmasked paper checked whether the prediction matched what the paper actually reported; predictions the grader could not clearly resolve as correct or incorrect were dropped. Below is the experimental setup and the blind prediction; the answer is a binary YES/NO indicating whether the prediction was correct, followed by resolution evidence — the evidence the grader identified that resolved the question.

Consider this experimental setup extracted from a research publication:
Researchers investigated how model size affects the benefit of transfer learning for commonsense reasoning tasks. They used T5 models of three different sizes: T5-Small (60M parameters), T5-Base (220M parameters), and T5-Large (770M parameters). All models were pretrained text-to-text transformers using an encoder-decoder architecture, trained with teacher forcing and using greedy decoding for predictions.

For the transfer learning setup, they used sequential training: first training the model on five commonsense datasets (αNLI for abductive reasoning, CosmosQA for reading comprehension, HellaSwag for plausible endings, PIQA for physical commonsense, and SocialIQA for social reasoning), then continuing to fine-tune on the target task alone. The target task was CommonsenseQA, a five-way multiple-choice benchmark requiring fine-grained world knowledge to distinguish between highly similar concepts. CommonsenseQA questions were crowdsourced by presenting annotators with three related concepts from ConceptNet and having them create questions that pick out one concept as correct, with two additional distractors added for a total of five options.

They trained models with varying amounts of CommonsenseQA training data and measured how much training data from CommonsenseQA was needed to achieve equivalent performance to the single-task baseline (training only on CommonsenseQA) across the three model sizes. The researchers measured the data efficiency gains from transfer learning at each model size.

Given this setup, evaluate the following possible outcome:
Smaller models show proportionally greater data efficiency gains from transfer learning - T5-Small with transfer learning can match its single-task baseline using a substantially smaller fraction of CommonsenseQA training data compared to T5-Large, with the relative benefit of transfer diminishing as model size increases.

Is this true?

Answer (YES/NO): NO